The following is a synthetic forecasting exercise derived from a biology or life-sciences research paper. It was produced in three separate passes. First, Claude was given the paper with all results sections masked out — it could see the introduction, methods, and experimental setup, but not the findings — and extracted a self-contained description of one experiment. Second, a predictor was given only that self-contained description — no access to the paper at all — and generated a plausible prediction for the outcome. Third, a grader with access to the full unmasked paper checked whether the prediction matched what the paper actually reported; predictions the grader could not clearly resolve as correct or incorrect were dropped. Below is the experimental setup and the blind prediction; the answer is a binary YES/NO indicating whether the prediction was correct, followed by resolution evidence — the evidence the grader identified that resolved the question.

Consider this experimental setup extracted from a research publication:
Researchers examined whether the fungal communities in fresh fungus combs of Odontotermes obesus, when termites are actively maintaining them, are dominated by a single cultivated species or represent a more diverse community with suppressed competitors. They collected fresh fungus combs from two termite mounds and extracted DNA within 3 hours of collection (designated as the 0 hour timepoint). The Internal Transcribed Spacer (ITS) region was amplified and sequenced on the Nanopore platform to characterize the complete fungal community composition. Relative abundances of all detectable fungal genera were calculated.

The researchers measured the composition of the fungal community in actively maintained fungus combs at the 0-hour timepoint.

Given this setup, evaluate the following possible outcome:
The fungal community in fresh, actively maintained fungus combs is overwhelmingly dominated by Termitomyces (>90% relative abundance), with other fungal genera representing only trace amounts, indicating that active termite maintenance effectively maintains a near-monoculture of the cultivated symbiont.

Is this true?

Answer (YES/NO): NO